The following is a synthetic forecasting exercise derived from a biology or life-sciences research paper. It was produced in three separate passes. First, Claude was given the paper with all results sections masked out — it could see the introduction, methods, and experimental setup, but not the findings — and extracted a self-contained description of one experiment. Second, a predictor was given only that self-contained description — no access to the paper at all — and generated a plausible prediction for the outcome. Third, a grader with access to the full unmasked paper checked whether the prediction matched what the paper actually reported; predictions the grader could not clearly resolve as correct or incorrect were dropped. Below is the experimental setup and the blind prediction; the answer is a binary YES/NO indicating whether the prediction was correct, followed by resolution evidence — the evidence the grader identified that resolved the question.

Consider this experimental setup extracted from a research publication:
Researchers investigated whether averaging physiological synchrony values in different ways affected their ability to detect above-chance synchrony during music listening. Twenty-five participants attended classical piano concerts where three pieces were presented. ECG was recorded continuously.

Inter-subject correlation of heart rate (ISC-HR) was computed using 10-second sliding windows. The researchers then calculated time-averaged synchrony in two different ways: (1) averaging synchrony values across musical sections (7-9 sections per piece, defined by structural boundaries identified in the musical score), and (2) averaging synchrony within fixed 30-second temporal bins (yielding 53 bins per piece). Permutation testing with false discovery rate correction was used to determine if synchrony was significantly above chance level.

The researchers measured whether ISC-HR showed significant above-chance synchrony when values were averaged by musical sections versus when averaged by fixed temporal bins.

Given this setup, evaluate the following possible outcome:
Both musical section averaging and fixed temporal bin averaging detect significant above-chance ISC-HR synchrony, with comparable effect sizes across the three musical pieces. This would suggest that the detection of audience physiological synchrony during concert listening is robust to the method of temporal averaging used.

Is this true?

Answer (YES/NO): NO